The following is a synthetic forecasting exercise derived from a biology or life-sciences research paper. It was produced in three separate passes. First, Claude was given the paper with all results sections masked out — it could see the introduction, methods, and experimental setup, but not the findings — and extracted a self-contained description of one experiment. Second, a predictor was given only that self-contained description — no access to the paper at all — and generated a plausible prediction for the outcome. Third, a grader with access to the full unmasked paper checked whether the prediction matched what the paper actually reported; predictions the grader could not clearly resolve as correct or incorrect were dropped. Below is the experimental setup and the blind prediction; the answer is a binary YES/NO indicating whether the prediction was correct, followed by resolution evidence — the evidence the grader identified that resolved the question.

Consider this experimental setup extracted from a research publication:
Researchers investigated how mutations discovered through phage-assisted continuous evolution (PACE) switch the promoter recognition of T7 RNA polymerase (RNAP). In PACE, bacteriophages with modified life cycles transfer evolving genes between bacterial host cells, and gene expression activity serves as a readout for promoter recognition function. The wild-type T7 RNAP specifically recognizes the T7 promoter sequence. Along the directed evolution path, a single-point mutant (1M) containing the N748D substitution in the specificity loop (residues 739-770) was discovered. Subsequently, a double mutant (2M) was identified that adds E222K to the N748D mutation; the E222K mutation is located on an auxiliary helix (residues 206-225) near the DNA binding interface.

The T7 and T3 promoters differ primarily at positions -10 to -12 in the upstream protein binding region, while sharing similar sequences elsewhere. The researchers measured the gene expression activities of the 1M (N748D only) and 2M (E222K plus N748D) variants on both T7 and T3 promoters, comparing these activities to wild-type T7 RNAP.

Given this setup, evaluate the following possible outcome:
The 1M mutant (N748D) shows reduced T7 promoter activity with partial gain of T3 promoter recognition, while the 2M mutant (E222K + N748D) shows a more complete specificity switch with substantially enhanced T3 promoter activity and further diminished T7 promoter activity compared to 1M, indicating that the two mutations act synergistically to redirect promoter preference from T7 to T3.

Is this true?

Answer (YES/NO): NO